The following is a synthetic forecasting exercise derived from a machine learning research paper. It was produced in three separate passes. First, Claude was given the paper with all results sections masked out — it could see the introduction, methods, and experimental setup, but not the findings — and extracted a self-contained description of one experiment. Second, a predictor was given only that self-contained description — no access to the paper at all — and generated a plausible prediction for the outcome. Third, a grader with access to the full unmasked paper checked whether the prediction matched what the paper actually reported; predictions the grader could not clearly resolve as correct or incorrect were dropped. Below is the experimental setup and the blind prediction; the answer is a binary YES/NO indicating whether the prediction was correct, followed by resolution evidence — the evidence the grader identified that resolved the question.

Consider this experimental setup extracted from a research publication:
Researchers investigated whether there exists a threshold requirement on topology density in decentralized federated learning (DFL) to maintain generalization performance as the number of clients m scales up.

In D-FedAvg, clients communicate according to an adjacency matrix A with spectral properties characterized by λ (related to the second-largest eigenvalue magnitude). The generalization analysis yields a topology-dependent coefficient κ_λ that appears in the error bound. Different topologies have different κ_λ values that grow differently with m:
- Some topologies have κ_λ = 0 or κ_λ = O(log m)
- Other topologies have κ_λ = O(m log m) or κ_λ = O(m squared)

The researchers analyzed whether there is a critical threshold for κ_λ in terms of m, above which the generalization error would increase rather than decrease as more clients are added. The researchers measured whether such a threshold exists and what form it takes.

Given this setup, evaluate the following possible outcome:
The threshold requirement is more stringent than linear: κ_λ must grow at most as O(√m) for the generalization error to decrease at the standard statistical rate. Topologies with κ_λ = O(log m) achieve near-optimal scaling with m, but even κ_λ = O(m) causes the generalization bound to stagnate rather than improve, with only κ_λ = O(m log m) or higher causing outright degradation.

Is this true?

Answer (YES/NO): NO